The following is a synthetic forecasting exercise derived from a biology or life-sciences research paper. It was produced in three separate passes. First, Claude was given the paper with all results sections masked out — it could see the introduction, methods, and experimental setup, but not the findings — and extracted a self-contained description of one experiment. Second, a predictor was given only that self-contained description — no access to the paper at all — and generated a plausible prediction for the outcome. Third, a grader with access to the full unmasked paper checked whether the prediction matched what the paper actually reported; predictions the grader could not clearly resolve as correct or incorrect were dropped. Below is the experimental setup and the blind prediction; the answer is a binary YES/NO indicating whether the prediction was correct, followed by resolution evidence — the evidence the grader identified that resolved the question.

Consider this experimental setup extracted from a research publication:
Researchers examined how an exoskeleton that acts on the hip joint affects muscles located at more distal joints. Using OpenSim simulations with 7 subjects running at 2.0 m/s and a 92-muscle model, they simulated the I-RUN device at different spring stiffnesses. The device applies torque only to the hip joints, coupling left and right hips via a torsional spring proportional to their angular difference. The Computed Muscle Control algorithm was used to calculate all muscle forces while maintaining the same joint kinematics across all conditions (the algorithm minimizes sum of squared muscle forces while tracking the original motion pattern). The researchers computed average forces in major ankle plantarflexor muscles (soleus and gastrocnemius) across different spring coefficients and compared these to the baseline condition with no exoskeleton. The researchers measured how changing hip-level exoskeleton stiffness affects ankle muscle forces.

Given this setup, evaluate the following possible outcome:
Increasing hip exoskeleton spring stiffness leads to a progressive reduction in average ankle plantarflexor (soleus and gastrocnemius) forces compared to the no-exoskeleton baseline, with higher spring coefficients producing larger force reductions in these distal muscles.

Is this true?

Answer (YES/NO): NO